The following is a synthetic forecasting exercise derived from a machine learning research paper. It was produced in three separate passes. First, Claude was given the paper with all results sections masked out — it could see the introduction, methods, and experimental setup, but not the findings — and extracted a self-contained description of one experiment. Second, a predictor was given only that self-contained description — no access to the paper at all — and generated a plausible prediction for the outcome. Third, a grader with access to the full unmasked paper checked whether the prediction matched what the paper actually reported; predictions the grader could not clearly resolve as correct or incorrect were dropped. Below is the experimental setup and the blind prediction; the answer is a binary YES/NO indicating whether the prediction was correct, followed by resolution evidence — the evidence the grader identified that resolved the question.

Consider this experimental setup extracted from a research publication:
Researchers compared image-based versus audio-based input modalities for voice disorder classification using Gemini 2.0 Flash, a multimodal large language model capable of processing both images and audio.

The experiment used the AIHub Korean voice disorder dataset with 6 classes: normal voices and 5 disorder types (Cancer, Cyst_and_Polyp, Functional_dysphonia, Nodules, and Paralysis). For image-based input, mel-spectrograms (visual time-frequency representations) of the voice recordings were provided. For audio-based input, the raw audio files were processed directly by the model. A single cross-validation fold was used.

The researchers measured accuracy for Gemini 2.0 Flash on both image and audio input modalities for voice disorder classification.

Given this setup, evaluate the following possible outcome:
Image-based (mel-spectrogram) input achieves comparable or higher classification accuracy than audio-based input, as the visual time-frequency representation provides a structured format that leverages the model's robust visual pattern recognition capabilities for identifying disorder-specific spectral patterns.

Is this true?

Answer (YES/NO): YES